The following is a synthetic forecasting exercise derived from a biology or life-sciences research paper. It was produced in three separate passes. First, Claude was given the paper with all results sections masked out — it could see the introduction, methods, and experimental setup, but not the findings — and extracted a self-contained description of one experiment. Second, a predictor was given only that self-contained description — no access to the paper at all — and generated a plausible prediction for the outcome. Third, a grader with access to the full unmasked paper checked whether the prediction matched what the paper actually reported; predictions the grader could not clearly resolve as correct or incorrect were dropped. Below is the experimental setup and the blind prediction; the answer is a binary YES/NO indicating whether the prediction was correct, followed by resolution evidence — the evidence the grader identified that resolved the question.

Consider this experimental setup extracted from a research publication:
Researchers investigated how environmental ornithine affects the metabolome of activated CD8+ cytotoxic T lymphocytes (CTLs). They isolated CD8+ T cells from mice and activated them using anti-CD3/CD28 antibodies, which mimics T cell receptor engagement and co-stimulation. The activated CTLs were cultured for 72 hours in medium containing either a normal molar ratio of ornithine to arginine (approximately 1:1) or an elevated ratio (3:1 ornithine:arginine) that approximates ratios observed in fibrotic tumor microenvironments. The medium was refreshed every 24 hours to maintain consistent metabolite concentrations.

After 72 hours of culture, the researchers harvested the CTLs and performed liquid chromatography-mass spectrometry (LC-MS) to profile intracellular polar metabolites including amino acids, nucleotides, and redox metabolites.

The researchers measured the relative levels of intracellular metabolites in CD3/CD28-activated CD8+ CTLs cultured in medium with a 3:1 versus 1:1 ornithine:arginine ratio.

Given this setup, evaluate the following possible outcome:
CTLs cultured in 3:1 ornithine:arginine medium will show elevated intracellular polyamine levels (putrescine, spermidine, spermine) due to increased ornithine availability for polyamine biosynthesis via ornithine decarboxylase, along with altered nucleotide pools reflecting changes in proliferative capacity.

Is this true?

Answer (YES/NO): NO